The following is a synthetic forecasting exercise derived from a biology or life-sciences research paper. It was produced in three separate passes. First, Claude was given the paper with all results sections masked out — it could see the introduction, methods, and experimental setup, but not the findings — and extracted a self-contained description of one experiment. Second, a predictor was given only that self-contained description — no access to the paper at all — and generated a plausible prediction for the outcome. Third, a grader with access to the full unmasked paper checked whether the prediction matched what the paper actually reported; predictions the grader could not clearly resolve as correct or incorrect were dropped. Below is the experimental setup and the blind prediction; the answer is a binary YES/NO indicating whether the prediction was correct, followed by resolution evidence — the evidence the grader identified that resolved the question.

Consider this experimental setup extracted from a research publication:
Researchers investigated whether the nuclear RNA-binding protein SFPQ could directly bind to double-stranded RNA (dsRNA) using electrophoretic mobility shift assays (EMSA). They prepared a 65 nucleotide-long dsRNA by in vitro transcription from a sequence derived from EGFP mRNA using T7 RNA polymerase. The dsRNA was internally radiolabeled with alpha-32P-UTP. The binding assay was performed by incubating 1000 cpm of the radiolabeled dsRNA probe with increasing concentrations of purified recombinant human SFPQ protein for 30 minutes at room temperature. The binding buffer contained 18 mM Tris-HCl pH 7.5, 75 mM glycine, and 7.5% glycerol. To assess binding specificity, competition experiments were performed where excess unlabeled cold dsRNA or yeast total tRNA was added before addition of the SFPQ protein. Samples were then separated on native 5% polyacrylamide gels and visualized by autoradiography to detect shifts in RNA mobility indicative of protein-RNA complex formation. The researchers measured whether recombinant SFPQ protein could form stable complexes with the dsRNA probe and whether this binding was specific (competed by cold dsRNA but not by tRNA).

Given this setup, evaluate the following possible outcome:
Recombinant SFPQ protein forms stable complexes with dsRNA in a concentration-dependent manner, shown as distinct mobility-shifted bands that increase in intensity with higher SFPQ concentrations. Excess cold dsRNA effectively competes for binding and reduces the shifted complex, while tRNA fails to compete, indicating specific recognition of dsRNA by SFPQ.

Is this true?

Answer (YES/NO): YES